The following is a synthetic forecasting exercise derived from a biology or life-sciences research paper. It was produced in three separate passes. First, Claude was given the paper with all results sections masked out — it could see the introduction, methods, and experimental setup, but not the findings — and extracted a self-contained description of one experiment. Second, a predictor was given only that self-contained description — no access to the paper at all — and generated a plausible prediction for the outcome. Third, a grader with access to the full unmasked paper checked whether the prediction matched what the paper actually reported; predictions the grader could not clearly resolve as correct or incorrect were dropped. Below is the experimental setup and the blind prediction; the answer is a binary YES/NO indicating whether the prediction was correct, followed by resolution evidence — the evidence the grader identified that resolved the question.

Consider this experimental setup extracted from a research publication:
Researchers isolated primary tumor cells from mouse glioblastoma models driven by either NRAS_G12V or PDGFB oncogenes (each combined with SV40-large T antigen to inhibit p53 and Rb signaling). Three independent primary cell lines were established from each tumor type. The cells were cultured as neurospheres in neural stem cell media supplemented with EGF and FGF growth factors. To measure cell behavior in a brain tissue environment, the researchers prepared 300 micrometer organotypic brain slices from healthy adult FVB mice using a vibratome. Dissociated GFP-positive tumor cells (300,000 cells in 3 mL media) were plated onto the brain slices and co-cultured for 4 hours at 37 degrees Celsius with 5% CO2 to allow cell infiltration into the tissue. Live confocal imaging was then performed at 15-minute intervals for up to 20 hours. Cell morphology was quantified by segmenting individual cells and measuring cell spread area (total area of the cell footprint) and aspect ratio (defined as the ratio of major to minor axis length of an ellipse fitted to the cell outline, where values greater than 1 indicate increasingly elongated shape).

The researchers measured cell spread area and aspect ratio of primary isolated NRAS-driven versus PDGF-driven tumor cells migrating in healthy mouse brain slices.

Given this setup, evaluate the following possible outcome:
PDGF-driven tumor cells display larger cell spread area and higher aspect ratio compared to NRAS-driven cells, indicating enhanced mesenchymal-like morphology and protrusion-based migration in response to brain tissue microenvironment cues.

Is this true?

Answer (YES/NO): NO